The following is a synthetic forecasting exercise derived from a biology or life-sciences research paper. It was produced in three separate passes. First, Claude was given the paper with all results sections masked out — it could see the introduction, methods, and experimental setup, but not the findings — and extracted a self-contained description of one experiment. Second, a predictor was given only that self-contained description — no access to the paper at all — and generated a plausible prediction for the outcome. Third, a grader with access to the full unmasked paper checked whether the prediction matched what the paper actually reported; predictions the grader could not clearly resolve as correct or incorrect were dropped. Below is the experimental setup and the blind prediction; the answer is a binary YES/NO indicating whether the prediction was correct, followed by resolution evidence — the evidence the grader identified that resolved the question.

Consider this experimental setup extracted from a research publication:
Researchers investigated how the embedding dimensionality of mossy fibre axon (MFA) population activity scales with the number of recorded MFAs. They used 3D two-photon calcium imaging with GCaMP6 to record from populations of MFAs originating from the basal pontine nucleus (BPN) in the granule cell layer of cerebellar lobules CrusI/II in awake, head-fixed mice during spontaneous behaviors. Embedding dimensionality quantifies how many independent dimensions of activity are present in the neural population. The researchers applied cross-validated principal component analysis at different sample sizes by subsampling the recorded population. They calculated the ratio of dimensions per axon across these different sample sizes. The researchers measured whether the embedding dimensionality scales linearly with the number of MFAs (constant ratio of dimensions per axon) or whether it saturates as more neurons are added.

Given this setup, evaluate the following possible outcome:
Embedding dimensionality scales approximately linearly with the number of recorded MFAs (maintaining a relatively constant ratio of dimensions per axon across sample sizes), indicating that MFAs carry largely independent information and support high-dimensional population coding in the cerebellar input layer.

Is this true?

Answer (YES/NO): YES